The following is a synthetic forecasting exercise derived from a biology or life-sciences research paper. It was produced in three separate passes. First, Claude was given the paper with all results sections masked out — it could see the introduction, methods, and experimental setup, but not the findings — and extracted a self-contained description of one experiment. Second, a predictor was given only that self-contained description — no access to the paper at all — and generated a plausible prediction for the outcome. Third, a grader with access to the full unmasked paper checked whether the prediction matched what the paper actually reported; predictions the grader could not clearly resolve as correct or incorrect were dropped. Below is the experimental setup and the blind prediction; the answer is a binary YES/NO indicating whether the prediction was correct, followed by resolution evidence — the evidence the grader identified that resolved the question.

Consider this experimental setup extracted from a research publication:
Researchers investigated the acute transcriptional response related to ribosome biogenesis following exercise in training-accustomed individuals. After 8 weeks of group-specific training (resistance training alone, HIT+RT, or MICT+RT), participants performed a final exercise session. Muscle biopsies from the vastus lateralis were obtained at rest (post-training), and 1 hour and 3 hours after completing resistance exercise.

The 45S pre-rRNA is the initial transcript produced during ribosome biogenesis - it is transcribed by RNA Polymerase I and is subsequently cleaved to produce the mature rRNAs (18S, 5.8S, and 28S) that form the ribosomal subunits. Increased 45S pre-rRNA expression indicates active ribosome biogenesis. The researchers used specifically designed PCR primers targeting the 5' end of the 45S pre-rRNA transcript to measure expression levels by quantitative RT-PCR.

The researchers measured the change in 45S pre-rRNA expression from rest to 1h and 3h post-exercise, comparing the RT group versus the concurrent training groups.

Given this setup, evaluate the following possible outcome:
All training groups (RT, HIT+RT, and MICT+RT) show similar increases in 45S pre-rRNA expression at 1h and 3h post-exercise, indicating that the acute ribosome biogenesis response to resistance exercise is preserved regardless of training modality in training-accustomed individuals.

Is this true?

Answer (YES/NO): NO